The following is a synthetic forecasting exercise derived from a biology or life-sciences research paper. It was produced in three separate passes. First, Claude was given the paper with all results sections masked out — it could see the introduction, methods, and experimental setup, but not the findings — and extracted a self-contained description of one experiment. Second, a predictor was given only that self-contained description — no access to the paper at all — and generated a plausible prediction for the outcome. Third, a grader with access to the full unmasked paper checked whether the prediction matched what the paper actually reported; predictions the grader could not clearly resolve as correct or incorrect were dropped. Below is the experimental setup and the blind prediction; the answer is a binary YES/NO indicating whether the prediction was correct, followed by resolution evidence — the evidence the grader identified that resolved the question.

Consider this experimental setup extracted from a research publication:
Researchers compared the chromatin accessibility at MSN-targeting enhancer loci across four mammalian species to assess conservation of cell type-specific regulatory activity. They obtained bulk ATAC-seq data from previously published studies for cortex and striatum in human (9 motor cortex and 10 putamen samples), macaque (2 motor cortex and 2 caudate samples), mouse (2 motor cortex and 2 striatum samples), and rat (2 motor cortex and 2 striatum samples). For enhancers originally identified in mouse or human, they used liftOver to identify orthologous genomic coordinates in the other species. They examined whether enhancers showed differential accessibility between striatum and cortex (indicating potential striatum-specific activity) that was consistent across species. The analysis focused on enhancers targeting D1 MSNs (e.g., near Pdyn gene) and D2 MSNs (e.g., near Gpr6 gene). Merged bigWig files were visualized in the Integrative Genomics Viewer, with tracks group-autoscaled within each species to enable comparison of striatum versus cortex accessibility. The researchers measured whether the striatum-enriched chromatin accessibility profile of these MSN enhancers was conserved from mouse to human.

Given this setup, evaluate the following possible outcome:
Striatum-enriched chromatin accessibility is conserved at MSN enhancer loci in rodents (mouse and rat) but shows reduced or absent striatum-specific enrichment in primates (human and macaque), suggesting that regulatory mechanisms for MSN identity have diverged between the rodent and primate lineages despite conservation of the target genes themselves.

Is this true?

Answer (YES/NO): NO